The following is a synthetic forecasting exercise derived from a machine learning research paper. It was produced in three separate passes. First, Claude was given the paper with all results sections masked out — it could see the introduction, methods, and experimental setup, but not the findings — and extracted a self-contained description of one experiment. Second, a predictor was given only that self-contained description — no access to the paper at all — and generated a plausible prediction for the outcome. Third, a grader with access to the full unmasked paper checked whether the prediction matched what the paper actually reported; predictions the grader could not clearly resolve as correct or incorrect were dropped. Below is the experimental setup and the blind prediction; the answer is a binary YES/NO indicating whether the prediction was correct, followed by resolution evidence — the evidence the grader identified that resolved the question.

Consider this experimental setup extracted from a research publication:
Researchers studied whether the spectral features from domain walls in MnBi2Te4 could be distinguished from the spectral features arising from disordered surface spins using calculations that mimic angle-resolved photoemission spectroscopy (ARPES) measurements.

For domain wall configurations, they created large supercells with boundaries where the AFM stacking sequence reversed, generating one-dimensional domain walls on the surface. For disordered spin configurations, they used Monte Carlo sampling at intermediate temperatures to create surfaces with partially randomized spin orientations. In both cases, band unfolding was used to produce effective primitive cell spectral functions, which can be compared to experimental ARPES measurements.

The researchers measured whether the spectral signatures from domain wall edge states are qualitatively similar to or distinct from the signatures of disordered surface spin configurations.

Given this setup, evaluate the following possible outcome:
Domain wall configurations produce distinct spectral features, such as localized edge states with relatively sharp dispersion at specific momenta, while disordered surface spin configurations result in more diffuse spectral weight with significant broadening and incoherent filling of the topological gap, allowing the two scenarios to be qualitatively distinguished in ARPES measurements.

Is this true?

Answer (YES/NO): NO